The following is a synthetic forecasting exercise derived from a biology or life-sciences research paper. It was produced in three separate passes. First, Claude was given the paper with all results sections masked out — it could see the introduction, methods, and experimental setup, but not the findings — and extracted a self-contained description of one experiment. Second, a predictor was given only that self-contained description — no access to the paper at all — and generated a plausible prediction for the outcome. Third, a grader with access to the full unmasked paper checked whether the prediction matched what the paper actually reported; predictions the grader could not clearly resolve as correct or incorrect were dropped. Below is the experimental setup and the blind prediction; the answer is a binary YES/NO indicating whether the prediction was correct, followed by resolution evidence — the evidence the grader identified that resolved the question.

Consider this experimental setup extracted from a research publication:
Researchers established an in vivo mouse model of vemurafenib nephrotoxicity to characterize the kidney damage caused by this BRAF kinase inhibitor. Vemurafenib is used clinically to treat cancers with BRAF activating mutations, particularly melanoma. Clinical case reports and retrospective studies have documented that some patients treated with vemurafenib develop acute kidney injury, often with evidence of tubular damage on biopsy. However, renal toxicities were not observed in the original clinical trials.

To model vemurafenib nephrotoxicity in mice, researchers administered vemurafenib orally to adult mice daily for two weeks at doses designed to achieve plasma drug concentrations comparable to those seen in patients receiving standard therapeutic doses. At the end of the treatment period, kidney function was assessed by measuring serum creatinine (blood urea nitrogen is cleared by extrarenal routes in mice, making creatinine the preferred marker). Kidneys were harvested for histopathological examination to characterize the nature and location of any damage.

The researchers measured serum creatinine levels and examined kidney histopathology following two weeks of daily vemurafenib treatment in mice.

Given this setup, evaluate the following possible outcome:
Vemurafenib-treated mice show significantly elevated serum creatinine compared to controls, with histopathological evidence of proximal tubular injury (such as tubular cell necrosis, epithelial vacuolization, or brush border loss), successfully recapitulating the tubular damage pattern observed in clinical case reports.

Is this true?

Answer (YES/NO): YES